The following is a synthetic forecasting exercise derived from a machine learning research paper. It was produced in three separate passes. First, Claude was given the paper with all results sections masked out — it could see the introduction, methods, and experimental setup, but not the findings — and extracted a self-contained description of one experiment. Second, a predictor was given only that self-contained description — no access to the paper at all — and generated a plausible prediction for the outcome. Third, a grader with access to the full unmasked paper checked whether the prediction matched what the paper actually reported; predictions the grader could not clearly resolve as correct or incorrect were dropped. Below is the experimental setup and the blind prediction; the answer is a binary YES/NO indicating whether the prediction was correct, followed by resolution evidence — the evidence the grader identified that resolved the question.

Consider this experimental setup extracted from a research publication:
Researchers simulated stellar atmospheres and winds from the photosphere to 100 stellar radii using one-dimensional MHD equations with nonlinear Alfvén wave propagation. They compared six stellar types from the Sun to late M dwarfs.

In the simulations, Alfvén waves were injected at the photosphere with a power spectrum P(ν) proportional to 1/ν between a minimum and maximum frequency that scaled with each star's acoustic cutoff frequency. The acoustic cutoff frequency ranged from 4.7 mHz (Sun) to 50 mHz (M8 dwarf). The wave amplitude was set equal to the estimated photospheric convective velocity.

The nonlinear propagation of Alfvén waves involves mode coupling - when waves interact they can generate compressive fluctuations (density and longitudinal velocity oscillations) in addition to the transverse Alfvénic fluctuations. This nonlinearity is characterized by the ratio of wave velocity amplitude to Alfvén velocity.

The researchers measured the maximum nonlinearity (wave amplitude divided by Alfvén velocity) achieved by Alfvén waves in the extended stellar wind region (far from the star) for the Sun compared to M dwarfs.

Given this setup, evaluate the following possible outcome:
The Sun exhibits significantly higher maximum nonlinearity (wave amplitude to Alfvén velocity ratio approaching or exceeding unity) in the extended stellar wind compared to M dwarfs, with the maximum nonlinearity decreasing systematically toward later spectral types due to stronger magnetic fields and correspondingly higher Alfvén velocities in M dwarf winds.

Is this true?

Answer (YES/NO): NO